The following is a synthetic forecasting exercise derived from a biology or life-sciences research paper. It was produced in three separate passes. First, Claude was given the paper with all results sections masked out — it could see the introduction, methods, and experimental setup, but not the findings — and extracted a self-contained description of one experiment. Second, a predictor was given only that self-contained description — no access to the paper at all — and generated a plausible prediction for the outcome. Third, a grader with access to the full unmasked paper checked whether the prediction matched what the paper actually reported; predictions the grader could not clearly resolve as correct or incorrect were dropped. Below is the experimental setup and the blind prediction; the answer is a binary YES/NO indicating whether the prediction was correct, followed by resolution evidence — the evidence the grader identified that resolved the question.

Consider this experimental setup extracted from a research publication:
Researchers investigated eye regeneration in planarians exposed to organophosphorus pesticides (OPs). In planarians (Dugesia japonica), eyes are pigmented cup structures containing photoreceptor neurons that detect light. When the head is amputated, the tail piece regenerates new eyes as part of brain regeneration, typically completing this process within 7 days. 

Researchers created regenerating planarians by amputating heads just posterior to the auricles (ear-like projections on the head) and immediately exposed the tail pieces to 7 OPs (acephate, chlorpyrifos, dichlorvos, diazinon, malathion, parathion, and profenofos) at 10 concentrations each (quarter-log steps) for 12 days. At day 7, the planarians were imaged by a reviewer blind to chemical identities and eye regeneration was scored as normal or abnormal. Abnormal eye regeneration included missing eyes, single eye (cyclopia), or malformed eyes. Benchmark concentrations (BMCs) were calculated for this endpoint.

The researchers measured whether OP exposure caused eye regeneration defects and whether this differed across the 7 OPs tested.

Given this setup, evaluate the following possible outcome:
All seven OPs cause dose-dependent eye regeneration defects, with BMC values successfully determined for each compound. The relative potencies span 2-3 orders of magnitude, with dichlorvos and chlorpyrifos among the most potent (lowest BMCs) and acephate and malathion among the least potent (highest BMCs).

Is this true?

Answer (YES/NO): NO